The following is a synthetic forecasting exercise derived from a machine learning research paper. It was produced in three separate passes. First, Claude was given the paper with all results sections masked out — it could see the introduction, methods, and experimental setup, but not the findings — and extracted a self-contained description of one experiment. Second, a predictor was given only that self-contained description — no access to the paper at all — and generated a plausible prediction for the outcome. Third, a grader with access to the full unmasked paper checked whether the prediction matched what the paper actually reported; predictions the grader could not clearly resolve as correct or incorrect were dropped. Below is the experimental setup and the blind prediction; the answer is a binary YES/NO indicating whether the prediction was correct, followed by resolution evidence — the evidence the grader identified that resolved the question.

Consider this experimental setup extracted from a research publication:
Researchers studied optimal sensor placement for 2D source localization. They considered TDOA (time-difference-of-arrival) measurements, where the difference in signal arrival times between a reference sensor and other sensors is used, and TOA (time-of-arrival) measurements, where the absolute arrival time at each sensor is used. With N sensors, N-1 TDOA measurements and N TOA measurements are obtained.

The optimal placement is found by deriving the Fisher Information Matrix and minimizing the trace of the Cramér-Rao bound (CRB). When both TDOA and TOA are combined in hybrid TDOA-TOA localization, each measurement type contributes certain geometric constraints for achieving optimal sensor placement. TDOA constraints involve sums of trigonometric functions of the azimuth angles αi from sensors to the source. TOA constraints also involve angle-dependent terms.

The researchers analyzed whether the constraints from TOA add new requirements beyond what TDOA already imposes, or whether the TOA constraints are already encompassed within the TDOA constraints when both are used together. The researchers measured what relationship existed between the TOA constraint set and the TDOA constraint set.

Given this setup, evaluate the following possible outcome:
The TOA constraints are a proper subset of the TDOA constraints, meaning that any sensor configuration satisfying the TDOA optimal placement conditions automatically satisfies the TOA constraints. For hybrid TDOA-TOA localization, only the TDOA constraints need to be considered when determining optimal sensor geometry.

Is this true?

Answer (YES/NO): YES